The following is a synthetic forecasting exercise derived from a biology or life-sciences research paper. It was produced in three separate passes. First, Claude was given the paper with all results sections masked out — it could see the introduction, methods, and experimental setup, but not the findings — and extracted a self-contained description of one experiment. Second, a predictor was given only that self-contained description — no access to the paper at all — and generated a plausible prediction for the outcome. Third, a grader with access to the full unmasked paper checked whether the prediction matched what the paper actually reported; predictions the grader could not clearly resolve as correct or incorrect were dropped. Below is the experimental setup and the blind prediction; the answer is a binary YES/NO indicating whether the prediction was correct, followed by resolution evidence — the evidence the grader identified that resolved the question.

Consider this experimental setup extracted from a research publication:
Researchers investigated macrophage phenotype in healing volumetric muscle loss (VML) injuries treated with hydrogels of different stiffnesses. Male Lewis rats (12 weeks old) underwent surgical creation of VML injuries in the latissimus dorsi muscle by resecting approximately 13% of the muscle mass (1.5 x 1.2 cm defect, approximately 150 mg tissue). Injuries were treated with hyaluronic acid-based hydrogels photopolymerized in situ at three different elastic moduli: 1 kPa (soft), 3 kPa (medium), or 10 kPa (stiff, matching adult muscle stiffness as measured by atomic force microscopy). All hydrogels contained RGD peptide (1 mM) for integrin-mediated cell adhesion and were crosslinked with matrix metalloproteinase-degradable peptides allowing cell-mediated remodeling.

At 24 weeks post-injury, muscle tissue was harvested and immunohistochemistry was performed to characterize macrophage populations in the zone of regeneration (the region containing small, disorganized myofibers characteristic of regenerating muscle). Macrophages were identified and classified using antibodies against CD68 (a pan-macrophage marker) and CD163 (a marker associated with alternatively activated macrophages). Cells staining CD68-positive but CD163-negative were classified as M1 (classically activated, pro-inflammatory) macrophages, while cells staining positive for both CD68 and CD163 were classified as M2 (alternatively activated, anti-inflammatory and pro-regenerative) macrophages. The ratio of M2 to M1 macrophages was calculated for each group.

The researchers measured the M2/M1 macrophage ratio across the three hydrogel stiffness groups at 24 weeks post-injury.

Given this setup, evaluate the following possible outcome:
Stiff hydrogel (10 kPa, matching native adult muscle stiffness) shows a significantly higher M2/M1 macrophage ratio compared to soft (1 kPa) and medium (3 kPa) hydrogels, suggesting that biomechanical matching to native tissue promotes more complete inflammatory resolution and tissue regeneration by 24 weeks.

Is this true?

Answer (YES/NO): NO